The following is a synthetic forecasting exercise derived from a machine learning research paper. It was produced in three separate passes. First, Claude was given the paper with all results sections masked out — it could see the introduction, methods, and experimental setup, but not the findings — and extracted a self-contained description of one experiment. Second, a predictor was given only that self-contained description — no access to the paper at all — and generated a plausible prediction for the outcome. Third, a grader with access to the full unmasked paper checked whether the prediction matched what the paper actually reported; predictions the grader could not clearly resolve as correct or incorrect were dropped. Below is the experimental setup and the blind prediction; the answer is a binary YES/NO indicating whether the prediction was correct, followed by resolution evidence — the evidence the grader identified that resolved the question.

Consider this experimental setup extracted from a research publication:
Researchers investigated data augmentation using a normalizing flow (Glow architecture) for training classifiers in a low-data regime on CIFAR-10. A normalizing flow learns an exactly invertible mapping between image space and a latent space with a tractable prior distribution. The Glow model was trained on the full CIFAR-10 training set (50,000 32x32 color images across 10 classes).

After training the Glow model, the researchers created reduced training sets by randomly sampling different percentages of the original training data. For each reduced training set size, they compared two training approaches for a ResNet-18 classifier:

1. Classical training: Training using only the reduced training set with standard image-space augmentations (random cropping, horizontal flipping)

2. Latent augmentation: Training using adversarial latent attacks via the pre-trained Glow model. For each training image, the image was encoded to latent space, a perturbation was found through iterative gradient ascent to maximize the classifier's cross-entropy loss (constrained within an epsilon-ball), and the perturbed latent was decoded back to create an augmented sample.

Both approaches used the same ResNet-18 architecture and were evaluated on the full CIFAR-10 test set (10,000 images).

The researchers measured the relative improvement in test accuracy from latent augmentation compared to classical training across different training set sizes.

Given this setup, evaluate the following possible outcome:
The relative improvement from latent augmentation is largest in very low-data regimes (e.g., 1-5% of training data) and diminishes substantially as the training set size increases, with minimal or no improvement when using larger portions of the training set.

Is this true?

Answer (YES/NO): YES